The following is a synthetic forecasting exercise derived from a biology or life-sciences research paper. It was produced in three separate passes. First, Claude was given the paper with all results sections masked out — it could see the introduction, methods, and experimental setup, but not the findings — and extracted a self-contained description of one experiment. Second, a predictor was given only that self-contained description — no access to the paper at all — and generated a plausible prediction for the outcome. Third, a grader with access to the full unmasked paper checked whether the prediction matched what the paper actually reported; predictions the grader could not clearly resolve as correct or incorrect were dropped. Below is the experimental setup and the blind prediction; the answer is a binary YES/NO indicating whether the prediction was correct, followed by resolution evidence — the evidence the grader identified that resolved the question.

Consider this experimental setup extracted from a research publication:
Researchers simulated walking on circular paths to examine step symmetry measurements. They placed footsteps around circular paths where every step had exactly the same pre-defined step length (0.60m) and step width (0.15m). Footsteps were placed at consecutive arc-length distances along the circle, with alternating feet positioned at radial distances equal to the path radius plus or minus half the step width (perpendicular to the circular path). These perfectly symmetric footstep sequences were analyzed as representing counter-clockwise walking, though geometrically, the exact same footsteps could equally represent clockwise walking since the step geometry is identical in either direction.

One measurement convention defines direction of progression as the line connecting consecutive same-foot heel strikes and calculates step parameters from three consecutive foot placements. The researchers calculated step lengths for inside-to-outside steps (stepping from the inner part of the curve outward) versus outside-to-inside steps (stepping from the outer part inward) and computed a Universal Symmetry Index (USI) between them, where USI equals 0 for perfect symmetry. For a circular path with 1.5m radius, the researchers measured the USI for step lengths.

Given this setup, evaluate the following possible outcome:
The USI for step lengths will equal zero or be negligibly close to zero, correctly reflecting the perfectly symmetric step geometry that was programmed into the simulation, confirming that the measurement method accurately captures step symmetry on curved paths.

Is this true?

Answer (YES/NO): NO